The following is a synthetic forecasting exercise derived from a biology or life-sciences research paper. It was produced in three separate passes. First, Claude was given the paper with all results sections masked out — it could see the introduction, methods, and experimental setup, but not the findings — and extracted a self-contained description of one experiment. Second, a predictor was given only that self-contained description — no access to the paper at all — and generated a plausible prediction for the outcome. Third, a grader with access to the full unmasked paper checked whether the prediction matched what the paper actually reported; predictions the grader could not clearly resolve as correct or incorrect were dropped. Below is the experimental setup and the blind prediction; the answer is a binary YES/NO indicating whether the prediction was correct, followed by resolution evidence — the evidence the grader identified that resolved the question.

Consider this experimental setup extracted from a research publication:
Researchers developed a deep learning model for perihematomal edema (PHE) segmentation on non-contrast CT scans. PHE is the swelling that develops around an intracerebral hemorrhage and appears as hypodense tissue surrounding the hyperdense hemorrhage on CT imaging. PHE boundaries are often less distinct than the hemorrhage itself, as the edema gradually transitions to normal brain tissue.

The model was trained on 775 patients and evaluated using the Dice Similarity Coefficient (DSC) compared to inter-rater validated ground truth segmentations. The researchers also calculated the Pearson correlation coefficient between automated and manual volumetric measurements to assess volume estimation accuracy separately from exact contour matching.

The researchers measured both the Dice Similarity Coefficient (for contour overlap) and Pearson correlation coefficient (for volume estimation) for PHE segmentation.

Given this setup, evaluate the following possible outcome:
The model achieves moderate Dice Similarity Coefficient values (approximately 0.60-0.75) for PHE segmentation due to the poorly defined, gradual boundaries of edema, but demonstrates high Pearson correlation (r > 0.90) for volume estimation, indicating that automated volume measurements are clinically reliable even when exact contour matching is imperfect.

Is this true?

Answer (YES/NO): YES